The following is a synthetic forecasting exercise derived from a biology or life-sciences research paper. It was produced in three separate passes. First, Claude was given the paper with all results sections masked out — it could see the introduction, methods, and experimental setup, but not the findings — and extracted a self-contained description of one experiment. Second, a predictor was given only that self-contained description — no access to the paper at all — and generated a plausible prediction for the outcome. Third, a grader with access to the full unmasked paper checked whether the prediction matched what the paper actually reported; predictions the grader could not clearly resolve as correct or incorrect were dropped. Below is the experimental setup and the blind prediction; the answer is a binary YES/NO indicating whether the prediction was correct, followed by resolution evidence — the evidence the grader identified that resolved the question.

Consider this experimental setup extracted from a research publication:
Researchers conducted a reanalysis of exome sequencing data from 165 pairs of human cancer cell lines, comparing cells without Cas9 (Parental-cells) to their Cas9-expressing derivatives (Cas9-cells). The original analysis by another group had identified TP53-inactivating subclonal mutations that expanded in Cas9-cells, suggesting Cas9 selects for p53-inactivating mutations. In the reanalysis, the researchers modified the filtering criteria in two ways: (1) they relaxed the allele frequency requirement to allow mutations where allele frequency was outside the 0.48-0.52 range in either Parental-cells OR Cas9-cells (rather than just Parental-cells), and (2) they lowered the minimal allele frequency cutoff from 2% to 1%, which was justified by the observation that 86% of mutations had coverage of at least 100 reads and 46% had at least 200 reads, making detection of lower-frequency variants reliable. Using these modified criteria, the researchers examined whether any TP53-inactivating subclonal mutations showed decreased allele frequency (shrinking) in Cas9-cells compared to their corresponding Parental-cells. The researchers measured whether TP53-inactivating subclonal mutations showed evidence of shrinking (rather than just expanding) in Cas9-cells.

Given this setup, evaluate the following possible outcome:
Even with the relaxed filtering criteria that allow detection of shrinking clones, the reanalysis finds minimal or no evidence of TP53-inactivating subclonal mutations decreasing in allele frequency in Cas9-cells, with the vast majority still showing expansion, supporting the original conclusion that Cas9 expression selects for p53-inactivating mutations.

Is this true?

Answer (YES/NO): NO